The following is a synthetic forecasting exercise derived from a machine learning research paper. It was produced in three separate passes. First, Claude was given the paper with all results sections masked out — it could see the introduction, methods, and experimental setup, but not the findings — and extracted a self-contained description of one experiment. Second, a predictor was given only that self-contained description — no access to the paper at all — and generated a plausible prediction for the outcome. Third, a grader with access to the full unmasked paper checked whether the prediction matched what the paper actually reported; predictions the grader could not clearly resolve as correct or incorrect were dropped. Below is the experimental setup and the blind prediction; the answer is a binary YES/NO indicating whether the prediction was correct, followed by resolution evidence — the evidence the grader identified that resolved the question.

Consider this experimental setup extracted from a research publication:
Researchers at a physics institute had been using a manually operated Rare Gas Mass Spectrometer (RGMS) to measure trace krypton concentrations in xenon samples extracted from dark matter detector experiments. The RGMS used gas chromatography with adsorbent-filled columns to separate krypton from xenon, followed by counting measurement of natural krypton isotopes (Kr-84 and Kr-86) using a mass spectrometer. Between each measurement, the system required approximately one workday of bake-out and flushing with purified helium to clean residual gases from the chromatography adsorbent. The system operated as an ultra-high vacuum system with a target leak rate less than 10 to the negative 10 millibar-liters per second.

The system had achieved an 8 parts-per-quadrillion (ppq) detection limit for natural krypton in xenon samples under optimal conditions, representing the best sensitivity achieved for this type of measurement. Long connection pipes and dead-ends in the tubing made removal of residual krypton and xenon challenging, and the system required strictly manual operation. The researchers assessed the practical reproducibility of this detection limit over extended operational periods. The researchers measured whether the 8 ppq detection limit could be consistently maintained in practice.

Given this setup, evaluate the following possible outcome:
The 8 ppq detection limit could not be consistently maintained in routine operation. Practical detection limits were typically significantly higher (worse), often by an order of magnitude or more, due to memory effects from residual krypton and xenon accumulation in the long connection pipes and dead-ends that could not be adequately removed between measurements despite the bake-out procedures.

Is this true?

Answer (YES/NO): NO